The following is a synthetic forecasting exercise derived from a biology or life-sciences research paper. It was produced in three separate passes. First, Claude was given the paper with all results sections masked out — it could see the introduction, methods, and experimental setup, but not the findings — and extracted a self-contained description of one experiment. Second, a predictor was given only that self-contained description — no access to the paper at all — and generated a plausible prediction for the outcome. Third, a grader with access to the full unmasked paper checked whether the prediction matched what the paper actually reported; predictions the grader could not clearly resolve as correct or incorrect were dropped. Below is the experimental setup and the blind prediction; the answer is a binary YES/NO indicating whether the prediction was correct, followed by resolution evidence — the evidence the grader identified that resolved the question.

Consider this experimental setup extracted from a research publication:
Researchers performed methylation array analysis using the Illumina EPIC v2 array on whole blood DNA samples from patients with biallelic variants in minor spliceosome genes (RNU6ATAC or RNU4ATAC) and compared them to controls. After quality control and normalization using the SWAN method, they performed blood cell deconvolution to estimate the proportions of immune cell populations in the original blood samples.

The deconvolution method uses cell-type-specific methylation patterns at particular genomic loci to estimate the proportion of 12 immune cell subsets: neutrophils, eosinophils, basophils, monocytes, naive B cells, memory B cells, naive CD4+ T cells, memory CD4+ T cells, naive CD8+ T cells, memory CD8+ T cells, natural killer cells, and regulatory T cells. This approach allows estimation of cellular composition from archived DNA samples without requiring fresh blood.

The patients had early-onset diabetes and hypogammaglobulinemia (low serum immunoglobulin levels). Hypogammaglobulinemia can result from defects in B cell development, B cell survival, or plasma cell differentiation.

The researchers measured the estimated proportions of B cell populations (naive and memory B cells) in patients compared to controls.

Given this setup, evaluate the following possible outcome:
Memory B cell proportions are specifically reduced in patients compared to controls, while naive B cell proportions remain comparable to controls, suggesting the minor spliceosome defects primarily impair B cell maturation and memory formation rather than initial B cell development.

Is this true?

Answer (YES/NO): NO